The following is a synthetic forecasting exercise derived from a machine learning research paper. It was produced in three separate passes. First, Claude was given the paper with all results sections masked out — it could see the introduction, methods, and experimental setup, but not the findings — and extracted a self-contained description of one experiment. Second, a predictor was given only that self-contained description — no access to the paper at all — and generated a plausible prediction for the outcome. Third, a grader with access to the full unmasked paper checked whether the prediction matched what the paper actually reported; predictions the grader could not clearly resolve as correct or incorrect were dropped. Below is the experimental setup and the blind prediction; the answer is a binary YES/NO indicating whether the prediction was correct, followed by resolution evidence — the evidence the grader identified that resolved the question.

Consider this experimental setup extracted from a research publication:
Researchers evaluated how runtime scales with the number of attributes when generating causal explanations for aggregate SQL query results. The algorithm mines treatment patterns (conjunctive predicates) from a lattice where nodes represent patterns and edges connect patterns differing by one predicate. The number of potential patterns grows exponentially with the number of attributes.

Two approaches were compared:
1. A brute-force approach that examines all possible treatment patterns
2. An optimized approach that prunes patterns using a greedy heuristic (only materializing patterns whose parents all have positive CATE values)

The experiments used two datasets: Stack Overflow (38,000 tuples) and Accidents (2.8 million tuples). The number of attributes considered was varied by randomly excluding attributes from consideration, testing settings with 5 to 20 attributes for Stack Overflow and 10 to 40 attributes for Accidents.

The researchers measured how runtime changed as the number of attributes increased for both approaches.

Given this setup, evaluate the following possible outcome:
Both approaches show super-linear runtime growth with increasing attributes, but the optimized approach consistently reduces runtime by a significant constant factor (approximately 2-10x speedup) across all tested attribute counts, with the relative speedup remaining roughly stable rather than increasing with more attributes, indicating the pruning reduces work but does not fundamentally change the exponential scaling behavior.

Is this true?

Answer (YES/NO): NO